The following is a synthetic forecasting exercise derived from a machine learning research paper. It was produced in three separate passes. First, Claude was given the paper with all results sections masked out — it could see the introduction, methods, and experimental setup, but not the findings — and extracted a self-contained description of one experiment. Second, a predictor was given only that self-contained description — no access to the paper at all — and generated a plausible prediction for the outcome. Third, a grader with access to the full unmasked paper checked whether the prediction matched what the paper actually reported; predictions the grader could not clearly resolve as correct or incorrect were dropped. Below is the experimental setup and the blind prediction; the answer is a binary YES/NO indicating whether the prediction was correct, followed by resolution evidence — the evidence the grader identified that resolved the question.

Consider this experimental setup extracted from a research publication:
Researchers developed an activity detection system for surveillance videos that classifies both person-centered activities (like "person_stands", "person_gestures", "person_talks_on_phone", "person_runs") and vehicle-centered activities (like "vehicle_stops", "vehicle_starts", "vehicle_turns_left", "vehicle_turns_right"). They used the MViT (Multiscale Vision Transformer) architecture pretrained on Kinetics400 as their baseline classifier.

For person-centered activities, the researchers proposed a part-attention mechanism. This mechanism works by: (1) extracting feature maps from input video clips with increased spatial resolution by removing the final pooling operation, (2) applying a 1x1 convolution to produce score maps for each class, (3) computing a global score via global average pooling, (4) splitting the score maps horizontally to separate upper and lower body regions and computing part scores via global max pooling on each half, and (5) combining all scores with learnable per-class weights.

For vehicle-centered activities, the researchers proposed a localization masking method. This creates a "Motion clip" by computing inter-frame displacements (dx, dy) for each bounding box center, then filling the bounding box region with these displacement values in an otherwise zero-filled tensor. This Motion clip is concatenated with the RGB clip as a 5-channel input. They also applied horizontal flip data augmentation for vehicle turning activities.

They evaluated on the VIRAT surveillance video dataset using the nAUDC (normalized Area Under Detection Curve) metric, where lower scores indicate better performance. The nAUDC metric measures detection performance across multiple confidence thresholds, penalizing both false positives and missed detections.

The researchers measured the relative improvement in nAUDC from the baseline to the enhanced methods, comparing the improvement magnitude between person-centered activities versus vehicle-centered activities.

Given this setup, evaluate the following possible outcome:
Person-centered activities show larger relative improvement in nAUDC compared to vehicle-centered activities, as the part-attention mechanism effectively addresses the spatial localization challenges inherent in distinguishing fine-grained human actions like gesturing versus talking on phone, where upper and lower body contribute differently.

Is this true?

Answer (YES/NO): NO